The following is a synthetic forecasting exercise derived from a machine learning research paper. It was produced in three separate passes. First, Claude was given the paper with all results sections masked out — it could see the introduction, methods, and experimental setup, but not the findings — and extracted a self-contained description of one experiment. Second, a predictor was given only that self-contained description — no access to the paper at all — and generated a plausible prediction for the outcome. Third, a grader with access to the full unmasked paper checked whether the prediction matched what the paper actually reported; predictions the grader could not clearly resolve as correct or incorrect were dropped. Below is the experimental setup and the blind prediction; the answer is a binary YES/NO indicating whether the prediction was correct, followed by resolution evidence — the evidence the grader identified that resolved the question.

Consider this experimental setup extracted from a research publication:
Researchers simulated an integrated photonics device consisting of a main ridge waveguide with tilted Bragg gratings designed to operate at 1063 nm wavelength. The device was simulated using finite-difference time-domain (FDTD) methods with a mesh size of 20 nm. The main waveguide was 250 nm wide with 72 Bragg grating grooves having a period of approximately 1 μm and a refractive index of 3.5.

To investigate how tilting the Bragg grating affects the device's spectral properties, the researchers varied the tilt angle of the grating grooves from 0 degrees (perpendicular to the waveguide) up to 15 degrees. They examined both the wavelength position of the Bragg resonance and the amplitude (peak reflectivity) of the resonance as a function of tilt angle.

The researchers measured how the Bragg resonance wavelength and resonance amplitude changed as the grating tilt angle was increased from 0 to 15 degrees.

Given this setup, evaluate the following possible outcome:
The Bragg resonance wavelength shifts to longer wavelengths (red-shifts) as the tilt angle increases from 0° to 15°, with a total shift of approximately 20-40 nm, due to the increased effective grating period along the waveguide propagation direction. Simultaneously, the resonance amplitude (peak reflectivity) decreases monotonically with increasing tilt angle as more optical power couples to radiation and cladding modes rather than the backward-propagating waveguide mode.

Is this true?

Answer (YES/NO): NO